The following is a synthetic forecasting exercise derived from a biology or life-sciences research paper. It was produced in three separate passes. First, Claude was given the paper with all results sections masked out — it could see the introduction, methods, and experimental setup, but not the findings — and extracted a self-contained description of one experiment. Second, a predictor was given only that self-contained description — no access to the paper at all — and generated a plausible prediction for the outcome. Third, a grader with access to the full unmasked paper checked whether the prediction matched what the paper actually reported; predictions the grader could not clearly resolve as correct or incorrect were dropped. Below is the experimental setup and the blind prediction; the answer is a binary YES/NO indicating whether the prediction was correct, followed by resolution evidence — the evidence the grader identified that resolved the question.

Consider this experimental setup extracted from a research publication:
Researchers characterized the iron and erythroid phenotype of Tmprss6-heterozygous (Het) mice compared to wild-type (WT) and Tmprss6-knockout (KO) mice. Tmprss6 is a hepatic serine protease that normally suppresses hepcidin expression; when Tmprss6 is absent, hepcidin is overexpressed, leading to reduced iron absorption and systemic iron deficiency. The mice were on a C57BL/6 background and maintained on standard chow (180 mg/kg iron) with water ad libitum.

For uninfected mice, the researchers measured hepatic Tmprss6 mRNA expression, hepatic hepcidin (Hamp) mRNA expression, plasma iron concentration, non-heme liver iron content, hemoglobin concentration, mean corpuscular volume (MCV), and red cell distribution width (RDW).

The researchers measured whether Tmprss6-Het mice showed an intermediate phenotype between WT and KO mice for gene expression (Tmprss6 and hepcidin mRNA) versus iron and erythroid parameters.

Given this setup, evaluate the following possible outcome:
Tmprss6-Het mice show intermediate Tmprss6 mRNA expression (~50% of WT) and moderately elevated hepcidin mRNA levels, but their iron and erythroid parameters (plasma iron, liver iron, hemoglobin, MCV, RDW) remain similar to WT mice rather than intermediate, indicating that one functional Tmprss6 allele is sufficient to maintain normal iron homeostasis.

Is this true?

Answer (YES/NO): YES